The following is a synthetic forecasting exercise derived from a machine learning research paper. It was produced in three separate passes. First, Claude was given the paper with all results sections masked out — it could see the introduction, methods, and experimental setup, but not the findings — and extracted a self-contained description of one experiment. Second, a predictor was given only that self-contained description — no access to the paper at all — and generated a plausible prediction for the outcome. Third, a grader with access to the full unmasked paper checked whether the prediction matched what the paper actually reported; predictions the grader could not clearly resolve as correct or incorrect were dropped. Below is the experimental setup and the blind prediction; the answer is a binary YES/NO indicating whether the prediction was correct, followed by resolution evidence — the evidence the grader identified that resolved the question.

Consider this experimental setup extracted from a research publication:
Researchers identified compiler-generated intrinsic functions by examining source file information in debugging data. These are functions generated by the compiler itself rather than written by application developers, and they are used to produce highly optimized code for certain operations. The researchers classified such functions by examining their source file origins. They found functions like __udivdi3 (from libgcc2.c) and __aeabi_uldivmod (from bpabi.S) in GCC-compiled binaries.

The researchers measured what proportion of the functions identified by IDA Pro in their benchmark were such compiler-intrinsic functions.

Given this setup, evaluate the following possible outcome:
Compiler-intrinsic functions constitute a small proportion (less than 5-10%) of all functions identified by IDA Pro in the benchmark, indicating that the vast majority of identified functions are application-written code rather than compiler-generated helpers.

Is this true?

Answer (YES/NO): YES